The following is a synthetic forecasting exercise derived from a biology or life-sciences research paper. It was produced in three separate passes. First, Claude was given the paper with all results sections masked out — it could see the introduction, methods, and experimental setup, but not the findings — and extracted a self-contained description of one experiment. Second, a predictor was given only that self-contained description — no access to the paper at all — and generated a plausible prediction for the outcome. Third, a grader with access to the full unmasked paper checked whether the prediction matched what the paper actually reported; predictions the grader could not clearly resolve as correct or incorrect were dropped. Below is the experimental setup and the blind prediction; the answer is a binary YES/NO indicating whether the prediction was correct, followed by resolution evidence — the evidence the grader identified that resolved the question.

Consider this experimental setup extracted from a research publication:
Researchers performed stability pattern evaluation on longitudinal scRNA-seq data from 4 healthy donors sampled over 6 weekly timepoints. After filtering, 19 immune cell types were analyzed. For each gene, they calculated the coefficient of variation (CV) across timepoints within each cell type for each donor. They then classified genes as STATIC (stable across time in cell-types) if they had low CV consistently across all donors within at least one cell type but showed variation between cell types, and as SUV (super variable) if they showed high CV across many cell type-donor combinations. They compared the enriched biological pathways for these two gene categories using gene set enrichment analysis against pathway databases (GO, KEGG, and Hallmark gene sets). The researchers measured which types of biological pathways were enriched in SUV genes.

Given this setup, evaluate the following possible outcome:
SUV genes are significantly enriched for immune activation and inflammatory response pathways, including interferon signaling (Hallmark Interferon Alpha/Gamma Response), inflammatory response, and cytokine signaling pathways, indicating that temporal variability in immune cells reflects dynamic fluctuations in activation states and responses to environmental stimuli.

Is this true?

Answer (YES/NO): NO